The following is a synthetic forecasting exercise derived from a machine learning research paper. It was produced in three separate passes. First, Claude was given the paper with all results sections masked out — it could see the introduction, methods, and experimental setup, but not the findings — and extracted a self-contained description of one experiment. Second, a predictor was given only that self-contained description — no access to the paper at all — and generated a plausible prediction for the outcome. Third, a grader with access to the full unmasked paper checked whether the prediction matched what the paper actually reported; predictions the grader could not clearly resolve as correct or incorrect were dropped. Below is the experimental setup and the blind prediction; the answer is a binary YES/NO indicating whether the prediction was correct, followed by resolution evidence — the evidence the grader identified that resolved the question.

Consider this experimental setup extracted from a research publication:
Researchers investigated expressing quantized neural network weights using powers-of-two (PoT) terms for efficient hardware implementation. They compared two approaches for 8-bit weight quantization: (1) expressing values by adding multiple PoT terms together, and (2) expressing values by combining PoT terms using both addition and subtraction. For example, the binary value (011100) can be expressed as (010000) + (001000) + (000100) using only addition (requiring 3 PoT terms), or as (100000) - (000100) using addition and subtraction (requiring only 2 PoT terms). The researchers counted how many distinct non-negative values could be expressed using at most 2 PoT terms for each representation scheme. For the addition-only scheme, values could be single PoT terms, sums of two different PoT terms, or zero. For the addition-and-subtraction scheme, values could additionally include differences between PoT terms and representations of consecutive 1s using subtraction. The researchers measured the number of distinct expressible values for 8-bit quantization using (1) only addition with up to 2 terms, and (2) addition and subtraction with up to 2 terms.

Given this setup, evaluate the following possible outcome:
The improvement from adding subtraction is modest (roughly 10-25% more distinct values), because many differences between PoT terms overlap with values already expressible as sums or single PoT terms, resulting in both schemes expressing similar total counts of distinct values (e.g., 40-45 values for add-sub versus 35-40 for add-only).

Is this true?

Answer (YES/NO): NO